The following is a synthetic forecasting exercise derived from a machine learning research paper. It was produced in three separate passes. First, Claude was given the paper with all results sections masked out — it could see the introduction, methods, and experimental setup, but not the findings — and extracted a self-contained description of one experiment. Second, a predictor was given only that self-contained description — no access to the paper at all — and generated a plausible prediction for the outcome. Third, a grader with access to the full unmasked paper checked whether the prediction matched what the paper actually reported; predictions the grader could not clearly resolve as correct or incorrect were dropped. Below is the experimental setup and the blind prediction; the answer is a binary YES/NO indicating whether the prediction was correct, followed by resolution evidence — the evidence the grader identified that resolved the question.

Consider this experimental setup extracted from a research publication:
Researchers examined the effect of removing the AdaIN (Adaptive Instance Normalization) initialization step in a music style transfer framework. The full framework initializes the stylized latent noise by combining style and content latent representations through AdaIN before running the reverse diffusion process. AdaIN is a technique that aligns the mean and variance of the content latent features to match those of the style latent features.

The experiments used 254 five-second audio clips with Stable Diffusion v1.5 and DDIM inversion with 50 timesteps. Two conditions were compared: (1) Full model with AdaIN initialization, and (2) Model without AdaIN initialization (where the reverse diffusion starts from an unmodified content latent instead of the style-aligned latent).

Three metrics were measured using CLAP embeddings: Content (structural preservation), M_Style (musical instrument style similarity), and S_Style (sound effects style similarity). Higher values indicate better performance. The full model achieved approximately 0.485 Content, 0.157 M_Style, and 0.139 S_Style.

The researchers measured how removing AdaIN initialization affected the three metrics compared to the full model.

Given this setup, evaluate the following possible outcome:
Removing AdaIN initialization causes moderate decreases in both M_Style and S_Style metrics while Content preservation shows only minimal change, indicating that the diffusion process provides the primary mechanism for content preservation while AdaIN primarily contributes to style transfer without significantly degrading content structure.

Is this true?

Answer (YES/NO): NO